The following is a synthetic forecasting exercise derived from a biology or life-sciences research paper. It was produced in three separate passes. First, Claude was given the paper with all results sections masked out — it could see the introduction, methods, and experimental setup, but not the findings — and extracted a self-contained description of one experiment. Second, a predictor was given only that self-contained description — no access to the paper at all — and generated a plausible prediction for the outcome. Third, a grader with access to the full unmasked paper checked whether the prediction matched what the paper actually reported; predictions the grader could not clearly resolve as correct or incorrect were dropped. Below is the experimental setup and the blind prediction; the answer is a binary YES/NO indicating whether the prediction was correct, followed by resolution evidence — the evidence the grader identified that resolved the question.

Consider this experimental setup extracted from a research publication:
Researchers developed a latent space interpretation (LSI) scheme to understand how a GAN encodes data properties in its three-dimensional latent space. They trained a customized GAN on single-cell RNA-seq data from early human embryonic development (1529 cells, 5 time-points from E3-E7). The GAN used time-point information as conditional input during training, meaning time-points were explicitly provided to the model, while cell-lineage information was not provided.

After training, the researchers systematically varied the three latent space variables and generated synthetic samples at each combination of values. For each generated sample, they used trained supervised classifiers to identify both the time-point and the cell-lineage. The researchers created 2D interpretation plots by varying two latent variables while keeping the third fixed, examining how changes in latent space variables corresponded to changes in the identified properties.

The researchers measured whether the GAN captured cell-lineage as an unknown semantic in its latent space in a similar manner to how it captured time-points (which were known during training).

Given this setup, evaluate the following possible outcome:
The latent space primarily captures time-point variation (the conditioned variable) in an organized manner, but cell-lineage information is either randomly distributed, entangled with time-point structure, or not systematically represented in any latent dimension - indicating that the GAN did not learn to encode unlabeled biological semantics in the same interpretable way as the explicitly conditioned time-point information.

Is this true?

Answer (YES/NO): NO